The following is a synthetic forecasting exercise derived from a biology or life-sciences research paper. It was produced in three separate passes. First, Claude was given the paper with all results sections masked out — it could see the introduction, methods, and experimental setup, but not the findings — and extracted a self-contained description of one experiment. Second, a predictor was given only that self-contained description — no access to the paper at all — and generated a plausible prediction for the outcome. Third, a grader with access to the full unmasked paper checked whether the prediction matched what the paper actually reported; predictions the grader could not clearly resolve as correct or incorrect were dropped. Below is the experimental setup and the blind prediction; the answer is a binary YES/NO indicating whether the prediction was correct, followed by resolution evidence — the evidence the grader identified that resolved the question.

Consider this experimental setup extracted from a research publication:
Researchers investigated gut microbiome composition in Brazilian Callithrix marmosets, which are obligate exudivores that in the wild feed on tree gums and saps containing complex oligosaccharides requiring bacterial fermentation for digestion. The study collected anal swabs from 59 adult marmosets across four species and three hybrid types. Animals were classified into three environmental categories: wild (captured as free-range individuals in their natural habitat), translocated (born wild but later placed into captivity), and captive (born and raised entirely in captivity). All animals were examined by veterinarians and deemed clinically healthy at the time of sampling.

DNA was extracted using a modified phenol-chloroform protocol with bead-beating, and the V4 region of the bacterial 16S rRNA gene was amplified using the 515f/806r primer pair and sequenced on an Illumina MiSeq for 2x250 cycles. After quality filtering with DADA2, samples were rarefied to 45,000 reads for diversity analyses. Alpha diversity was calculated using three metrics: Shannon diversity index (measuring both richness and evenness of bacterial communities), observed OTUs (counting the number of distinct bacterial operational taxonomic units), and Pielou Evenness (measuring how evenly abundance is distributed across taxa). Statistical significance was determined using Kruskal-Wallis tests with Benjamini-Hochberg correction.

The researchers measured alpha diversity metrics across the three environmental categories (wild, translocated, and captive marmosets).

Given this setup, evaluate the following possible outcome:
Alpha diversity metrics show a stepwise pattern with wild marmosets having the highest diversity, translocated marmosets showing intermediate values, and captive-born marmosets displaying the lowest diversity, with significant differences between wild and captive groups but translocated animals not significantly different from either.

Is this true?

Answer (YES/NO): NO